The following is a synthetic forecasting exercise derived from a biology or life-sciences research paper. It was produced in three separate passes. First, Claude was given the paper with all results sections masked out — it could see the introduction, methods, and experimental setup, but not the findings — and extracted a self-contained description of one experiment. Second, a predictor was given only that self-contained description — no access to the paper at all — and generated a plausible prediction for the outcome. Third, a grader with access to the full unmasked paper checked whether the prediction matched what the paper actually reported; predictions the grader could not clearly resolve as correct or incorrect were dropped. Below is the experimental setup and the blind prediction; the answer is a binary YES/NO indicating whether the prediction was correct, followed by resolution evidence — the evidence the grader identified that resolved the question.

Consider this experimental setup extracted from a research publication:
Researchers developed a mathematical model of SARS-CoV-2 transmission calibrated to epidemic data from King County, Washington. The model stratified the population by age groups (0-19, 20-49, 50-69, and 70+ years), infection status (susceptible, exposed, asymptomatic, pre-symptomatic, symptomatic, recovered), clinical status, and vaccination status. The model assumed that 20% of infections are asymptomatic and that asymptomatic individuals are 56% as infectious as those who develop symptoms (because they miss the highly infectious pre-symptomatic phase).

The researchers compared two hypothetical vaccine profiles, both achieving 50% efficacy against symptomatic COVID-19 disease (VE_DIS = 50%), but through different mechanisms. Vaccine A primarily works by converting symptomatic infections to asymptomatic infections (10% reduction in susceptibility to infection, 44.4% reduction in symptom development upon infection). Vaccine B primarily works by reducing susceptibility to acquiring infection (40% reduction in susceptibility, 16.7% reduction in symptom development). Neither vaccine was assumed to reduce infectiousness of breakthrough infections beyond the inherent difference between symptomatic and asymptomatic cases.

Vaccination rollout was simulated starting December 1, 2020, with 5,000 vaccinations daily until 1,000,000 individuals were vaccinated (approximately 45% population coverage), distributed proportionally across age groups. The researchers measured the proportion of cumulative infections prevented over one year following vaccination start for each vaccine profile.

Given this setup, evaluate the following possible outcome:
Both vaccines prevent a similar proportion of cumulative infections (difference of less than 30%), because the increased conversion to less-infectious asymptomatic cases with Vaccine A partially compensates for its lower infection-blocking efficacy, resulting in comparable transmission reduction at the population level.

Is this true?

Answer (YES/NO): NO